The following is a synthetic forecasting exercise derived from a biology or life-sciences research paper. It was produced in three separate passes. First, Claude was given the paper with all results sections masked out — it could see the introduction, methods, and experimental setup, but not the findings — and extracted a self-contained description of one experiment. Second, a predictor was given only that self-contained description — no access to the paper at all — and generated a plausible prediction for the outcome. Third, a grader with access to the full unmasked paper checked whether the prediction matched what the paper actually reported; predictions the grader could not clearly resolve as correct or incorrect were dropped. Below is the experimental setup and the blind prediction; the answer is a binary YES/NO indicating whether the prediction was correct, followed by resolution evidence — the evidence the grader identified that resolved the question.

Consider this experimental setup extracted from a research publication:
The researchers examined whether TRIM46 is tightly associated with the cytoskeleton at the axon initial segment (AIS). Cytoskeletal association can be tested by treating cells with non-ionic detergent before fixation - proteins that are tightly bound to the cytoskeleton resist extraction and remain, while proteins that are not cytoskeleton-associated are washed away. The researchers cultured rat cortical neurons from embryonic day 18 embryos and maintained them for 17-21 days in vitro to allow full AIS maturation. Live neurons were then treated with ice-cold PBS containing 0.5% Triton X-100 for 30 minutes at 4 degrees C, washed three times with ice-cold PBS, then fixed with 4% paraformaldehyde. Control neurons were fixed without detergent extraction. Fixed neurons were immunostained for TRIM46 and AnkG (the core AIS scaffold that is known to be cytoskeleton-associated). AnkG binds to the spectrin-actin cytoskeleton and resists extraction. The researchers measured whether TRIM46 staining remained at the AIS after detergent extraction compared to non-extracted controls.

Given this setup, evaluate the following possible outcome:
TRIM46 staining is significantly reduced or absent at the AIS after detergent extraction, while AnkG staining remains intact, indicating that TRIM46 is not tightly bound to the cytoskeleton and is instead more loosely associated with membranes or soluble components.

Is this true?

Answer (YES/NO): NO